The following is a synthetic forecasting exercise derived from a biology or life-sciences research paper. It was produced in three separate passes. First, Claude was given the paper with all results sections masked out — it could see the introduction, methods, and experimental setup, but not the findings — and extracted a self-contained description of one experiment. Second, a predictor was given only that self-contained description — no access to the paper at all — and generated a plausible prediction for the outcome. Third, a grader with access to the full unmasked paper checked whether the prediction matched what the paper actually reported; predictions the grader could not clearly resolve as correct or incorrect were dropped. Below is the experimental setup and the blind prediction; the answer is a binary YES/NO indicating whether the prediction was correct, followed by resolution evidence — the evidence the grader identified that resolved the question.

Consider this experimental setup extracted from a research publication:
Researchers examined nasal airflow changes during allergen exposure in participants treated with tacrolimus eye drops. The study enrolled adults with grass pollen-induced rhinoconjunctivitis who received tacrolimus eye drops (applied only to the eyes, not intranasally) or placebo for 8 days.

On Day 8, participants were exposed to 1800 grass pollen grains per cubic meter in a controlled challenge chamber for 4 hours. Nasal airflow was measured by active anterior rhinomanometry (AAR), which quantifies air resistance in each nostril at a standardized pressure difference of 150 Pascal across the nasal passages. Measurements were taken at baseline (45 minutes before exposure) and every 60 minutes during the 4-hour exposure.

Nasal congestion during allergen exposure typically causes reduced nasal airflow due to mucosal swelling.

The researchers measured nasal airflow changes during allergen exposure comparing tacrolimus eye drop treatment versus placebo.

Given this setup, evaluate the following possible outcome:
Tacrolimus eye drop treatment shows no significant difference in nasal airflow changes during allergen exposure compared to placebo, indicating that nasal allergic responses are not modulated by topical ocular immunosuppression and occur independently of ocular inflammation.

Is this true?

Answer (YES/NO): NO